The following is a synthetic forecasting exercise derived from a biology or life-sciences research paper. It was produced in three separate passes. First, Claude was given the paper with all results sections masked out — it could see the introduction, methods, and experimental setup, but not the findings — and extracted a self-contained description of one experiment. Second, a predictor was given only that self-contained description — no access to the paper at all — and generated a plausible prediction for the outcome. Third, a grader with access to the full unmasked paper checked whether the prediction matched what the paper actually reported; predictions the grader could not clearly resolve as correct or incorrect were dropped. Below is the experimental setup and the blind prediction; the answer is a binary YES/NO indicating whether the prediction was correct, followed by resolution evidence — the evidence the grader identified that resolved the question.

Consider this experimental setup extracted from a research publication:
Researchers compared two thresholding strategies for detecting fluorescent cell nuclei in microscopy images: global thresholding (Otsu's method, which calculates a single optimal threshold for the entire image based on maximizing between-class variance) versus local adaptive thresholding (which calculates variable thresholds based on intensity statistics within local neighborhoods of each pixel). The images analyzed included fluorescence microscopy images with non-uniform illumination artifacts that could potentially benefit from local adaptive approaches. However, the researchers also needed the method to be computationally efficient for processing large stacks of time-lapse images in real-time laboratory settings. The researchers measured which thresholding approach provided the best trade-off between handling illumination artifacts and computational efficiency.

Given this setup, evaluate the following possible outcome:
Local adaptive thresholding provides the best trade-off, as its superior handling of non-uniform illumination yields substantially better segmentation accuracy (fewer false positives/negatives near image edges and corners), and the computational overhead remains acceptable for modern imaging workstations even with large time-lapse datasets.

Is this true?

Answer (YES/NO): NO